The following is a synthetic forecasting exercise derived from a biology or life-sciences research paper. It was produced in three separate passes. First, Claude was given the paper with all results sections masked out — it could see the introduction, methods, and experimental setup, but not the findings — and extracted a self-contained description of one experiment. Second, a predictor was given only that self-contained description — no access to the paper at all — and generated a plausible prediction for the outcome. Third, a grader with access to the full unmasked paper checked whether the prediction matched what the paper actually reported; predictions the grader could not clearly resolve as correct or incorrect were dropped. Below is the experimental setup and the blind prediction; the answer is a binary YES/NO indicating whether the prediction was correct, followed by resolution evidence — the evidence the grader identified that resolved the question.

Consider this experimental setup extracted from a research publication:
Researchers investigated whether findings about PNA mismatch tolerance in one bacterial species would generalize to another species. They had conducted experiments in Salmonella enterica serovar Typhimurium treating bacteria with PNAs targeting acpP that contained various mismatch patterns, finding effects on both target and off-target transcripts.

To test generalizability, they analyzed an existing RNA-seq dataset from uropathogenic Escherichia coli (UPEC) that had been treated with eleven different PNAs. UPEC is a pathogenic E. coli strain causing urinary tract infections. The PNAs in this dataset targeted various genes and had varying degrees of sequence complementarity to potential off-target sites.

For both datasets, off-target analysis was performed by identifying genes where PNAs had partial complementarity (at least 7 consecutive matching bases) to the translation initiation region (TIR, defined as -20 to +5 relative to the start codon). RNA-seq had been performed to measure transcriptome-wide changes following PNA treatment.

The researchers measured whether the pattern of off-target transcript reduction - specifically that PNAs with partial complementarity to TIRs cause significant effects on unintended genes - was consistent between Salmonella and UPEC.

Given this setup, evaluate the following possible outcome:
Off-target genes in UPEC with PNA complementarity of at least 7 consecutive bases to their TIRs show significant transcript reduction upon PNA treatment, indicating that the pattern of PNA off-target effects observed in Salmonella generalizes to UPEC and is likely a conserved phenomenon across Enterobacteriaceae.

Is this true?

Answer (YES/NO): YES